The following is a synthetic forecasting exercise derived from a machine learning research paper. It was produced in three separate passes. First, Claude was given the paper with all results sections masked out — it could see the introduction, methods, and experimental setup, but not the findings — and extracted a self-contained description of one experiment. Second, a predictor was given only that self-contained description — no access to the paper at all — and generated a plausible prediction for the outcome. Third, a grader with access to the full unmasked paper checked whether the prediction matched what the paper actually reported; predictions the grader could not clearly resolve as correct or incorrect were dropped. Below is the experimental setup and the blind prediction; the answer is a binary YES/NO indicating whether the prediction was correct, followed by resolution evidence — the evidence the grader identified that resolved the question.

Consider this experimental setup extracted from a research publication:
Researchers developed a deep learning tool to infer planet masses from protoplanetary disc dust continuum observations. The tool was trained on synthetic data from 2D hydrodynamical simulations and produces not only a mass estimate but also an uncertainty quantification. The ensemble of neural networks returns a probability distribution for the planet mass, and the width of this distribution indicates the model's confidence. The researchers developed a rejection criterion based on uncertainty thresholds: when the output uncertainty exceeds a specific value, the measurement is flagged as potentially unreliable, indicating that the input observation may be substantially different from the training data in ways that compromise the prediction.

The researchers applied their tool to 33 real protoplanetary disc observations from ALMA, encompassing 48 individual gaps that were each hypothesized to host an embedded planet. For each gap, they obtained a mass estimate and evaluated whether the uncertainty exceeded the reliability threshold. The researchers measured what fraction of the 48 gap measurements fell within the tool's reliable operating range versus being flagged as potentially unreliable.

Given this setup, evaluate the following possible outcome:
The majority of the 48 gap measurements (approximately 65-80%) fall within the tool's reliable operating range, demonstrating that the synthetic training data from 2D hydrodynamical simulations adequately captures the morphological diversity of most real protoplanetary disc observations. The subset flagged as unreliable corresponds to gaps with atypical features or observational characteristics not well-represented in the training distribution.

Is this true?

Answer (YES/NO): YES